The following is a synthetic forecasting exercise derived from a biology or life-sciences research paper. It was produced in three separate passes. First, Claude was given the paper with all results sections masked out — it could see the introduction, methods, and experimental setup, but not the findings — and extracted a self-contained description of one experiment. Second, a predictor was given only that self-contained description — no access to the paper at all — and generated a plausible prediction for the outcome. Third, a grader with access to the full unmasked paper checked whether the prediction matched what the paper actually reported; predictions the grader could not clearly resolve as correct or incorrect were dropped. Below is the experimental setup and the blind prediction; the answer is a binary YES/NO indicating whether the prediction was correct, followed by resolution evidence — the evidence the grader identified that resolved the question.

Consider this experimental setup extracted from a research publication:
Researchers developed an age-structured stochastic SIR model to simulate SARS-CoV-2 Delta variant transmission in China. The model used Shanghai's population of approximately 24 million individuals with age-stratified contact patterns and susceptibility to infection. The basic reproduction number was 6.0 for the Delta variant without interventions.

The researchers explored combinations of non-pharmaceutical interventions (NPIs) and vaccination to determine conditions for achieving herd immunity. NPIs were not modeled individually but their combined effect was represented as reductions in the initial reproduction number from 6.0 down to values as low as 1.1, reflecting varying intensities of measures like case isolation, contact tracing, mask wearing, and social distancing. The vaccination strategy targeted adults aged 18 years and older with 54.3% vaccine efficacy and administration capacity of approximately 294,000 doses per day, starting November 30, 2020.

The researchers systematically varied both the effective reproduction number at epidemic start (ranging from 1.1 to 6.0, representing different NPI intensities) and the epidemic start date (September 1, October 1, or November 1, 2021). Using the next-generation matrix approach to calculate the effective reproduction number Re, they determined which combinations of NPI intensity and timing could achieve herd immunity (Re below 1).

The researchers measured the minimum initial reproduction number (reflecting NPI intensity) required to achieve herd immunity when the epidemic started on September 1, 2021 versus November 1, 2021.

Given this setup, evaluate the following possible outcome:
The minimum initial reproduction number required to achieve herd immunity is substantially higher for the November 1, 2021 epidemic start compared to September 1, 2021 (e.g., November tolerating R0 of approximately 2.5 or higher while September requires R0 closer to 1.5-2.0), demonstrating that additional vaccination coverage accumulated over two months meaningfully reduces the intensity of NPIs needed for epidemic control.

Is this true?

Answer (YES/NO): NO